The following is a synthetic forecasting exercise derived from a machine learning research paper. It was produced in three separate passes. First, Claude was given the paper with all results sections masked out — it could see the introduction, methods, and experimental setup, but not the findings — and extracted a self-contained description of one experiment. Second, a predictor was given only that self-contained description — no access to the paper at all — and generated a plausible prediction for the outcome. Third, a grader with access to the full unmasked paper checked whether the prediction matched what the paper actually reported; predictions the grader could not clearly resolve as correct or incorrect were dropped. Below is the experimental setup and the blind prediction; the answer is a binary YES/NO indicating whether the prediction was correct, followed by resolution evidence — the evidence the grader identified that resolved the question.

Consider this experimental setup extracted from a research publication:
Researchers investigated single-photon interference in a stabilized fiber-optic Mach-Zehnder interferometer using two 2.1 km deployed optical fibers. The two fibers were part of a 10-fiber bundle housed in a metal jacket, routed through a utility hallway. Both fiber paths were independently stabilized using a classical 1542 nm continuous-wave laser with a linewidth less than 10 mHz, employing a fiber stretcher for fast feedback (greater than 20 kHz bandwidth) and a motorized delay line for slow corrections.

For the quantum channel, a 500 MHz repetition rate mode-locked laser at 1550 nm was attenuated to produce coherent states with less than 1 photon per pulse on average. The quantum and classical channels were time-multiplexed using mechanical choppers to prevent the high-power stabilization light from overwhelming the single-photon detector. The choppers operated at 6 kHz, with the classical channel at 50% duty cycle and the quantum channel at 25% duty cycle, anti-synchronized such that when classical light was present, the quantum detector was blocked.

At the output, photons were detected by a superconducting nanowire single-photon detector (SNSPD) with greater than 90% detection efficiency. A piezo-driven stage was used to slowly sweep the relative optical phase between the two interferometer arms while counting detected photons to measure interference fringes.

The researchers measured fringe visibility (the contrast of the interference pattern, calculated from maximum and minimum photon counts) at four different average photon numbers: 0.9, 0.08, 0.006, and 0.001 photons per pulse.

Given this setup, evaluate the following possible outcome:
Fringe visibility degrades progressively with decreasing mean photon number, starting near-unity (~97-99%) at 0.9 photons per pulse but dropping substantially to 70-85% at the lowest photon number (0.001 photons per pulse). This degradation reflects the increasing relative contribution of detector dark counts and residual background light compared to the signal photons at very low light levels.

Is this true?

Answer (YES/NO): NO